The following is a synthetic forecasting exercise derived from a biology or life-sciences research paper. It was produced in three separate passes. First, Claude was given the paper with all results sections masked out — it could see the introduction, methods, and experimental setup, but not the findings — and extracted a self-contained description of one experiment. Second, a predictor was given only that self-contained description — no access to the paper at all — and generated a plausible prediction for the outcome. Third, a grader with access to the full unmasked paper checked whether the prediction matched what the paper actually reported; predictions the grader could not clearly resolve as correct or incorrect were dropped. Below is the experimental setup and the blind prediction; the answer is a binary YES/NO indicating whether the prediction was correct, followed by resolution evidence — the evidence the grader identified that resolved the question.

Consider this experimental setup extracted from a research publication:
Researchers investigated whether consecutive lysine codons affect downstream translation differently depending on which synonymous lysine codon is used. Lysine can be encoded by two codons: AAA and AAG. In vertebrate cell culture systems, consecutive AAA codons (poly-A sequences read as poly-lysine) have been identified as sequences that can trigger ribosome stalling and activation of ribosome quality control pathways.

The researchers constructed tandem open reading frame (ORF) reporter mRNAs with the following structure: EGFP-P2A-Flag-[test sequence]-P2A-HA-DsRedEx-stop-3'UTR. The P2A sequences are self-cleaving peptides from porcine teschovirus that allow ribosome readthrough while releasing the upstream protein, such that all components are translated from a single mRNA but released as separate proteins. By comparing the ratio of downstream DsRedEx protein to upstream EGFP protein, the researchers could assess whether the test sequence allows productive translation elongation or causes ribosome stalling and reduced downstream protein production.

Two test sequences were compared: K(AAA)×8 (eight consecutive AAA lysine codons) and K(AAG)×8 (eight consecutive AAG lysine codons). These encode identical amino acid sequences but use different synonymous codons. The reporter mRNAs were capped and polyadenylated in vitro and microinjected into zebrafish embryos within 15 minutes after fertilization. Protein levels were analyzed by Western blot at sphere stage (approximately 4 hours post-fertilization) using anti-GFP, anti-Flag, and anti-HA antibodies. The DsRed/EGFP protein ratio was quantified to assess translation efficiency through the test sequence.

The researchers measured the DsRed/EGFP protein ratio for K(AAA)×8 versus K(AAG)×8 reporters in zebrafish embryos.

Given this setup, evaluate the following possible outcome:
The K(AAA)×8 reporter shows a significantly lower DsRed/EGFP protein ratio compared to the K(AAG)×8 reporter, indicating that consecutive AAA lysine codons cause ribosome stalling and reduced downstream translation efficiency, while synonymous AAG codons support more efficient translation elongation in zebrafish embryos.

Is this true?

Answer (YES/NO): YES